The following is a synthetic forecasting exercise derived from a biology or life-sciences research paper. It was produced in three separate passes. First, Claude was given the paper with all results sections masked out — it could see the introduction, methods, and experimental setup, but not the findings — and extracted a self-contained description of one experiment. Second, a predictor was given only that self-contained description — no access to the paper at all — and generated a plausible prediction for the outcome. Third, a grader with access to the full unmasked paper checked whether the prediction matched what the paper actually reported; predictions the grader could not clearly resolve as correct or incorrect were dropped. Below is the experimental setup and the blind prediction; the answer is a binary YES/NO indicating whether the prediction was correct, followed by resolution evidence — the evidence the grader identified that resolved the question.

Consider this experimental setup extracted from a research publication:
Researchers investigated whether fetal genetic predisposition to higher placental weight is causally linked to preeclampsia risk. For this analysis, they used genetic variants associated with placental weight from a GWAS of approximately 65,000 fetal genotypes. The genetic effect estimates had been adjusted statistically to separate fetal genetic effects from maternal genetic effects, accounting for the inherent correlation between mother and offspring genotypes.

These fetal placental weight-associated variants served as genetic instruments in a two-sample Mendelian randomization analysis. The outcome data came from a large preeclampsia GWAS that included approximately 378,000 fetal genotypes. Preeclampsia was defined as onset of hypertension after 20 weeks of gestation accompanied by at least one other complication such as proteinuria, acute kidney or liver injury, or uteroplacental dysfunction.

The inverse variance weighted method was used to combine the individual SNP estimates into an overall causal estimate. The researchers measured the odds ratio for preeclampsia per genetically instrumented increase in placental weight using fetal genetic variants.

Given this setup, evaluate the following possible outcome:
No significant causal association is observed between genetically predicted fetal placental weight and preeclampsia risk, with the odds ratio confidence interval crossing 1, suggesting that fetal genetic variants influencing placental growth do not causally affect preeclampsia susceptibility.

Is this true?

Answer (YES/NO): NO